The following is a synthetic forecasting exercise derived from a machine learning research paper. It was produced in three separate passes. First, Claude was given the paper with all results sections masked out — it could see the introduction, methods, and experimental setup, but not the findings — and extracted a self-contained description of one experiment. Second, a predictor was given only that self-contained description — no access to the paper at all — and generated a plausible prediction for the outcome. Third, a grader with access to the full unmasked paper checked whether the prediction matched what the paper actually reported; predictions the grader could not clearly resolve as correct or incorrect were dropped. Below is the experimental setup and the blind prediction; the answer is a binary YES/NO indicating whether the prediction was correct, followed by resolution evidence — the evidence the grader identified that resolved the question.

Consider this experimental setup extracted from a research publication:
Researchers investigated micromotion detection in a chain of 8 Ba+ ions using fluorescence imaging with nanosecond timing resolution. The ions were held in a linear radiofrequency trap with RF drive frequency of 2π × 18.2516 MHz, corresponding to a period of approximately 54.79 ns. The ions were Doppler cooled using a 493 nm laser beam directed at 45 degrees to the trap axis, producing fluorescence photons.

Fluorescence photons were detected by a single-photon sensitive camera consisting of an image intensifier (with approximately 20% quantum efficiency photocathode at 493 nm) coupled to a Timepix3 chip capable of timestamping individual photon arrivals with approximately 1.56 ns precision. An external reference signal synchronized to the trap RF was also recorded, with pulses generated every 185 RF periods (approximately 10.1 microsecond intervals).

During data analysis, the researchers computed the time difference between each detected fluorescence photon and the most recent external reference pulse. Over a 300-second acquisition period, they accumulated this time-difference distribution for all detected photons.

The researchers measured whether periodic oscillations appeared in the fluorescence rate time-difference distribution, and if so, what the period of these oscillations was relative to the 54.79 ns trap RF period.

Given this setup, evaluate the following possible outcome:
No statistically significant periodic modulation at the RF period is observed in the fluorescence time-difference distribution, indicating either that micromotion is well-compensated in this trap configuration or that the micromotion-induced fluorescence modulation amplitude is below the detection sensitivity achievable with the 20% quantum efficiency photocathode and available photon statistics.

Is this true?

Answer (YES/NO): NO